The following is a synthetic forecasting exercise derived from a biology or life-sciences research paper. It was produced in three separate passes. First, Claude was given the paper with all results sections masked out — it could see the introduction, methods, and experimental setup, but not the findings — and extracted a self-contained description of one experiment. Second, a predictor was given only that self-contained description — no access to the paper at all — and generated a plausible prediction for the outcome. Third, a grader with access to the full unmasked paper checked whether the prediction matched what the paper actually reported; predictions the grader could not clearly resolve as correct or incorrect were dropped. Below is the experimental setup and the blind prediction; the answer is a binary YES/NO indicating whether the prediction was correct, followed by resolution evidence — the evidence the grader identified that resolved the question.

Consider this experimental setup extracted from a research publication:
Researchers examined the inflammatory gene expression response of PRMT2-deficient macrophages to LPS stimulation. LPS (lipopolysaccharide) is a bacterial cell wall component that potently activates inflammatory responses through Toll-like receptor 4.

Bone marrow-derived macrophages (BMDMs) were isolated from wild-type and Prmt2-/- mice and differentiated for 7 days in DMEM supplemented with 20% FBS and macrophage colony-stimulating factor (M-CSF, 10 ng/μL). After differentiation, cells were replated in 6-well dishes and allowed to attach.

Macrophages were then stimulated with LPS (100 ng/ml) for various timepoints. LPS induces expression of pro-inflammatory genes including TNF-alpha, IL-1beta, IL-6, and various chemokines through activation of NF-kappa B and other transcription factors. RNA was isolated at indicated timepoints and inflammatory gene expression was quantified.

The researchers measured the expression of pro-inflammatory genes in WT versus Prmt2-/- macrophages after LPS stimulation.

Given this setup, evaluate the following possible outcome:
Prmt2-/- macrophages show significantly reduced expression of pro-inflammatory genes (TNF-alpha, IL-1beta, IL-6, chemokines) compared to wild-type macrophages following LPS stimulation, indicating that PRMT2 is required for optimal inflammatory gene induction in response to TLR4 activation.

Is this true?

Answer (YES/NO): NO